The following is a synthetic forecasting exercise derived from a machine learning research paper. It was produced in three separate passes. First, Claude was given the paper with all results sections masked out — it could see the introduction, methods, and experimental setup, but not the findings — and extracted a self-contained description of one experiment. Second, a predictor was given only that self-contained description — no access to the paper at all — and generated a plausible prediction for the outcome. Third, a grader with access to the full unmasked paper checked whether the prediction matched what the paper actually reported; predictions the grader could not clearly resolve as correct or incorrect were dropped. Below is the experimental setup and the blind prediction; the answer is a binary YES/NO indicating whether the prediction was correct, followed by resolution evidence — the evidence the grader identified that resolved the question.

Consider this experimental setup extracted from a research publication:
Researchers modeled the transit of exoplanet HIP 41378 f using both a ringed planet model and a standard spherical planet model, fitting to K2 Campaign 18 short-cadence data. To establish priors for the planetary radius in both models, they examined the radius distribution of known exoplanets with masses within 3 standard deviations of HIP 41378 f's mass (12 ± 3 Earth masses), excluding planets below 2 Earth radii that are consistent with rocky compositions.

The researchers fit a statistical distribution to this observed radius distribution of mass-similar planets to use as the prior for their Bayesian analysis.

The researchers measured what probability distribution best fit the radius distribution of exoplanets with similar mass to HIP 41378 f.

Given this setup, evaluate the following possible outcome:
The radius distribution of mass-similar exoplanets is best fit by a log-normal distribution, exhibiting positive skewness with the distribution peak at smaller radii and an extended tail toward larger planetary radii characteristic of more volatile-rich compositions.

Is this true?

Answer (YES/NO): YES